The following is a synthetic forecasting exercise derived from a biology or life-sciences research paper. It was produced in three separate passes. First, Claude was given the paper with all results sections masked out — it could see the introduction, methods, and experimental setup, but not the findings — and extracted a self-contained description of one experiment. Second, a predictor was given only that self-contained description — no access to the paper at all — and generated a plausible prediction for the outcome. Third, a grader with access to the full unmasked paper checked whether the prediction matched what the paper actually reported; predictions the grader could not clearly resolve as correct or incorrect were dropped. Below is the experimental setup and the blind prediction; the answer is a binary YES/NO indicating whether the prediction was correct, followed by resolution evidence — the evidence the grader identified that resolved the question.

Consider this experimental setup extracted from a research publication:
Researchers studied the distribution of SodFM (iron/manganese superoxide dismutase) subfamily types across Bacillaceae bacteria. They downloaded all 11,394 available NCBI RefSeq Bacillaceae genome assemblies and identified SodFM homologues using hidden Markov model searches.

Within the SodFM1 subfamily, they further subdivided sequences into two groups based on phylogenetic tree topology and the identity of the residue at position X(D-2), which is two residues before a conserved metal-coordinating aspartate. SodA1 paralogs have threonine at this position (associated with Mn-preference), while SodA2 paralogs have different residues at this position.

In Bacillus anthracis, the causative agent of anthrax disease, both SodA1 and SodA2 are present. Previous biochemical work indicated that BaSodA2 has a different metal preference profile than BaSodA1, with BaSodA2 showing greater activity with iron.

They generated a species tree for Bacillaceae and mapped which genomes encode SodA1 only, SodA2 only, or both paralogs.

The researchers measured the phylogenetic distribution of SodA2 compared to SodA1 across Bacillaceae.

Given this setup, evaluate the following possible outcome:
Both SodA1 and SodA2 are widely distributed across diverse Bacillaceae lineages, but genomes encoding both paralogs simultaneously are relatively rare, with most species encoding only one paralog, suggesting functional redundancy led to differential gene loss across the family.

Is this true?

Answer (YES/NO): NO